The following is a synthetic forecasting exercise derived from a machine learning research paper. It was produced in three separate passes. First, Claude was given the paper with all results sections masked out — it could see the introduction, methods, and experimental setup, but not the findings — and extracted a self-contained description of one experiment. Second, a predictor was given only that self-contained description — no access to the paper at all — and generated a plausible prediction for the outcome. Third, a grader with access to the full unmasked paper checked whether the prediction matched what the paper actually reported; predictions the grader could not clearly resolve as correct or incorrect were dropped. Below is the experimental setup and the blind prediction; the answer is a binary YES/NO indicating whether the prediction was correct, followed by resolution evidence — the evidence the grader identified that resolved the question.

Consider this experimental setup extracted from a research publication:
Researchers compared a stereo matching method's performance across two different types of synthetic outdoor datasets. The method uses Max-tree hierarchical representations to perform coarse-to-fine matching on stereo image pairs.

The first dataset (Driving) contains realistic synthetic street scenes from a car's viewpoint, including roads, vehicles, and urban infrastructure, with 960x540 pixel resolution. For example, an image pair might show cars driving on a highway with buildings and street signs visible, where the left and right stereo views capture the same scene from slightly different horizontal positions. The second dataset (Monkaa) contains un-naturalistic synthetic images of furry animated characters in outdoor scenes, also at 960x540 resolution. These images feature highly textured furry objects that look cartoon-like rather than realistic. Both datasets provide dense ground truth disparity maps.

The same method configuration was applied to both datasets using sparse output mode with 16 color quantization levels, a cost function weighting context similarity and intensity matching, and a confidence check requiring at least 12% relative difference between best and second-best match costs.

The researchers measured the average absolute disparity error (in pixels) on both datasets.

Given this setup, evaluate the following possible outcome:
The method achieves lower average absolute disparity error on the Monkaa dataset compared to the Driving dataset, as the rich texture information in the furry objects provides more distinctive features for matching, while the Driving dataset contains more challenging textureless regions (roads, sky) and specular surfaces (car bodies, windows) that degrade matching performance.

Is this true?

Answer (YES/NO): YES